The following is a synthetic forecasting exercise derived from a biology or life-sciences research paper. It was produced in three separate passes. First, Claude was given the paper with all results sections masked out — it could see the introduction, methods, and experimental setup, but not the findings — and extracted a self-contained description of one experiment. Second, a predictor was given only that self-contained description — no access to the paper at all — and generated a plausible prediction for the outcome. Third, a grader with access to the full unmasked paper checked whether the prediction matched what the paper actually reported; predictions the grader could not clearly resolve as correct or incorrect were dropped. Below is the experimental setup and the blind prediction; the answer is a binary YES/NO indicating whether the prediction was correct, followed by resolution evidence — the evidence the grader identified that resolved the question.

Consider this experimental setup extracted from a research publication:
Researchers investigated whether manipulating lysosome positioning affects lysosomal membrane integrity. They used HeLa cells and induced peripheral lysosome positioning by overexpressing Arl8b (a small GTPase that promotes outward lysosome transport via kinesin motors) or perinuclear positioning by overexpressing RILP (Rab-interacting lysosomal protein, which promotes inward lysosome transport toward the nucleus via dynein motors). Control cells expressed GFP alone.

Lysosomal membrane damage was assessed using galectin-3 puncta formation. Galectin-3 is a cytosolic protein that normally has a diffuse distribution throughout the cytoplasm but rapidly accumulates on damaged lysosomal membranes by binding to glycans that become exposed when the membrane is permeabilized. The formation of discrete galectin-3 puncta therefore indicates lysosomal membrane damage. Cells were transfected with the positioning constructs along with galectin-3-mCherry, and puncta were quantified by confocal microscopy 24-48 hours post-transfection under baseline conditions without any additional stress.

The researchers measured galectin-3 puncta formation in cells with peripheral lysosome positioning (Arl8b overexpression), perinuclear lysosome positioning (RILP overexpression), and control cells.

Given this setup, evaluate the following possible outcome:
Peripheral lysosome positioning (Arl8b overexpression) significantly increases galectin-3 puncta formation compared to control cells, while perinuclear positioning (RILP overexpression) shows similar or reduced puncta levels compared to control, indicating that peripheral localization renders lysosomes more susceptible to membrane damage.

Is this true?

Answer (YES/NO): NO